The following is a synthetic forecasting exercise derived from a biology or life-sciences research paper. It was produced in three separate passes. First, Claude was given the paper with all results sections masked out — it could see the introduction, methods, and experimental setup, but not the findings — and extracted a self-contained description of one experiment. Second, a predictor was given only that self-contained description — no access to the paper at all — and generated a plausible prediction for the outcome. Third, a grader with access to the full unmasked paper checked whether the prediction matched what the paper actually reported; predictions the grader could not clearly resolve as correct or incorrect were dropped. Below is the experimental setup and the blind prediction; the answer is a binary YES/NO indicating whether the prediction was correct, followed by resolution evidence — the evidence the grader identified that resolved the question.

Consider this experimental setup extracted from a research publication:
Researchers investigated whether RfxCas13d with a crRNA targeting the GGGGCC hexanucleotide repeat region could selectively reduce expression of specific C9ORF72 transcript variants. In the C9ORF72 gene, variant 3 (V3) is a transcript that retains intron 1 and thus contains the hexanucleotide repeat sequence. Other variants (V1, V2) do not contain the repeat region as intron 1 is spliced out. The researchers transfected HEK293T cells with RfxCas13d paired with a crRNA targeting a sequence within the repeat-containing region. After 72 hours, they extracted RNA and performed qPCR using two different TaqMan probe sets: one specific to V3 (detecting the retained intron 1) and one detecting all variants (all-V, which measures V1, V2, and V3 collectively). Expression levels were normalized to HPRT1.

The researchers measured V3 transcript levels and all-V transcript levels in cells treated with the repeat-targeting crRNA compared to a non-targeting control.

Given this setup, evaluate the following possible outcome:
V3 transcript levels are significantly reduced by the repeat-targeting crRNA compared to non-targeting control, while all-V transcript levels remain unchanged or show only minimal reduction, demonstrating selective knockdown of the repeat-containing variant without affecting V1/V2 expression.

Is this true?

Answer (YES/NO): YES